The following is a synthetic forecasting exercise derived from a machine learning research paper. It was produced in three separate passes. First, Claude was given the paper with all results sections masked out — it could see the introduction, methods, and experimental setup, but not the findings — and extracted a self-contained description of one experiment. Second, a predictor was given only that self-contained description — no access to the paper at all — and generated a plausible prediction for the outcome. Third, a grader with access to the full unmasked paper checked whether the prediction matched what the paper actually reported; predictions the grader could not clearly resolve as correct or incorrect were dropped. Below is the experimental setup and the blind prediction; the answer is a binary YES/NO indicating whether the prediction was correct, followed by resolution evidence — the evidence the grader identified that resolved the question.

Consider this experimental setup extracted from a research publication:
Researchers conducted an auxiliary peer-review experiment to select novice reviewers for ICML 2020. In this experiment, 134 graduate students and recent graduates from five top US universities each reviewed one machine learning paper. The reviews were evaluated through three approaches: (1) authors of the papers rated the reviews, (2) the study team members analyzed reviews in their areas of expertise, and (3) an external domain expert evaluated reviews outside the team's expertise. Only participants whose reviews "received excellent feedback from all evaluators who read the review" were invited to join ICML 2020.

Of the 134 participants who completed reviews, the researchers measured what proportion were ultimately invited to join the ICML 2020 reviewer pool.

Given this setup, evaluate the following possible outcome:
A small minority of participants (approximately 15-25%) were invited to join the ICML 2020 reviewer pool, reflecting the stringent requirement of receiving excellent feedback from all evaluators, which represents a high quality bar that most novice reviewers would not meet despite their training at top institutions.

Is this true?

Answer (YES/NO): NO